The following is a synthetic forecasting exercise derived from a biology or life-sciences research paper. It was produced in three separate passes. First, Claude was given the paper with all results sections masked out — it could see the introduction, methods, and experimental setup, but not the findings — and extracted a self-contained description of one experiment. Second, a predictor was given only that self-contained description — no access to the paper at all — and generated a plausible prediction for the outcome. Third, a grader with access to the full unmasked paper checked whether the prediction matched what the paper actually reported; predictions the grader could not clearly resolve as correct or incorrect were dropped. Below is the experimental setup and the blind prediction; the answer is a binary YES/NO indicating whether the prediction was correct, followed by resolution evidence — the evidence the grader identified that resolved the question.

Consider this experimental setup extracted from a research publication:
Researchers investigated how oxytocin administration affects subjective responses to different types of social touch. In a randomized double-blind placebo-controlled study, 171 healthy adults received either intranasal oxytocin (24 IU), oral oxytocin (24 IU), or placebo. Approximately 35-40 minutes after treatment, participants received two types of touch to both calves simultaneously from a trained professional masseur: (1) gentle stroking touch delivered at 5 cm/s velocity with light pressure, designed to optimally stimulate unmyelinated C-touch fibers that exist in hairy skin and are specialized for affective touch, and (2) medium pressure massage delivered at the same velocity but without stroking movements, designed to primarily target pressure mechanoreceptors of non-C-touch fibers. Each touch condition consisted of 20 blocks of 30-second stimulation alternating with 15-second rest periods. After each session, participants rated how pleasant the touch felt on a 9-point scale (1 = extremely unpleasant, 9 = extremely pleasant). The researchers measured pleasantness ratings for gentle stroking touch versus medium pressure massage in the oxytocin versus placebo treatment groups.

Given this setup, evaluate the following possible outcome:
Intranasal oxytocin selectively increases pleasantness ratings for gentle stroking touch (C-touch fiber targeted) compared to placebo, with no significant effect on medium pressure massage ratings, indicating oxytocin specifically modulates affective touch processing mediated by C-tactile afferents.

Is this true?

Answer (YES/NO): YES